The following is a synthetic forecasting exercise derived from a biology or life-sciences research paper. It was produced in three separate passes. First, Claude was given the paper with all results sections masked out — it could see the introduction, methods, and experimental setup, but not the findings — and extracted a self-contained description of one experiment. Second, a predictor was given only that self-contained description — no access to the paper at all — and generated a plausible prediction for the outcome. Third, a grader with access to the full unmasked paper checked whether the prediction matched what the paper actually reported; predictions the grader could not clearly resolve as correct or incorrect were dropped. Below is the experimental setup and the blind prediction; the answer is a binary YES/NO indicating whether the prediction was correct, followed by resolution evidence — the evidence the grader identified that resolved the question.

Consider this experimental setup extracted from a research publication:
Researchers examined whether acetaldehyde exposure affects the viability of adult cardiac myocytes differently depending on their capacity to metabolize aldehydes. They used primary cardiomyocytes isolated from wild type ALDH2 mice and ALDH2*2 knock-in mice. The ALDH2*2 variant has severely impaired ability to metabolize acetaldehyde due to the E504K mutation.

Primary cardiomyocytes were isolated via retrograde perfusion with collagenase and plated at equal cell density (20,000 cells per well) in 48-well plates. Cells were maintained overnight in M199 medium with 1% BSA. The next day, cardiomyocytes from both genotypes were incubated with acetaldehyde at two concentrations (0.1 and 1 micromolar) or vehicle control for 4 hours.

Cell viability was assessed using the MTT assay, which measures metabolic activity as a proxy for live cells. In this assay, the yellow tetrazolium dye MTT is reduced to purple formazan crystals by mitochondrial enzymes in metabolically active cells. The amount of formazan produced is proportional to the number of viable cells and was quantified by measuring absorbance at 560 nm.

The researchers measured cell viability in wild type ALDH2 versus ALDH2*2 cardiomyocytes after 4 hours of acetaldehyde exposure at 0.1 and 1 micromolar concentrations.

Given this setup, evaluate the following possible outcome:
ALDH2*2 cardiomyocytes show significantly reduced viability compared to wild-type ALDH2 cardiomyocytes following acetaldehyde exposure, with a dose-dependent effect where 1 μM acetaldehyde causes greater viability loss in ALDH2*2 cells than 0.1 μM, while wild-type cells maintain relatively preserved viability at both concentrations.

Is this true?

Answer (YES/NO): YES